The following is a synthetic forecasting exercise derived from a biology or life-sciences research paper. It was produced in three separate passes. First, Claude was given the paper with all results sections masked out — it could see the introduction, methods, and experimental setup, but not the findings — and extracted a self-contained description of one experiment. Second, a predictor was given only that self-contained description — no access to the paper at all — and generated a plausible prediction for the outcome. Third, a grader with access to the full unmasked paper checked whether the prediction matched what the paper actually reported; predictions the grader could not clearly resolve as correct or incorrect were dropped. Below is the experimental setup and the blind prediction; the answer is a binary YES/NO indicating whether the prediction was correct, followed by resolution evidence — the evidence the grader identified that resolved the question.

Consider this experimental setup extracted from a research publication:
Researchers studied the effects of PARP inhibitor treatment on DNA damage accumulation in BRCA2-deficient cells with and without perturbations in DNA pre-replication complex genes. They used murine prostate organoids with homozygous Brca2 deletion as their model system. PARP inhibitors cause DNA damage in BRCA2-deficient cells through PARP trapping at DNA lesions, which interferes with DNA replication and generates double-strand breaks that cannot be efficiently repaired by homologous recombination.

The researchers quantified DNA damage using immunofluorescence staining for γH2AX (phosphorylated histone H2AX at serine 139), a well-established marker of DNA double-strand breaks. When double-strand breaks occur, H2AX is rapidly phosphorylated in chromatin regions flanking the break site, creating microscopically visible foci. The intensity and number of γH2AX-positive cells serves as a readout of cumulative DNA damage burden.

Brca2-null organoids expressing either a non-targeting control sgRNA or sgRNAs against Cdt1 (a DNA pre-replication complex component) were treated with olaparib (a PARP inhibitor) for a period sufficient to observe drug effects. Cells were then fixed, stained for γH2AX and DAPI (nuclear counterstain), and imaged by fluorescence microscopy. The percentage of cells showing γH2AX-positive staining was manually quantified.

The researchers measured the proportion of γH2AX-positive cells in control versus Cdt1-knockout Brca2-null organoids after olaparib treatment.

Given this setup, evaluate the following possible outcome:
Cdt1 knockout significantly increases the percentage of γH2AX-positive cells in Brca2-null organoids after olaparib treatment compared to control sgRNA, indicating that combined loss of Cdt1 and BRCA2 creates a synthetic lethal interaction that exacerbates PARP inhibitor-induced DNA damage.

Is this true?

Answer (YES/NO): NO